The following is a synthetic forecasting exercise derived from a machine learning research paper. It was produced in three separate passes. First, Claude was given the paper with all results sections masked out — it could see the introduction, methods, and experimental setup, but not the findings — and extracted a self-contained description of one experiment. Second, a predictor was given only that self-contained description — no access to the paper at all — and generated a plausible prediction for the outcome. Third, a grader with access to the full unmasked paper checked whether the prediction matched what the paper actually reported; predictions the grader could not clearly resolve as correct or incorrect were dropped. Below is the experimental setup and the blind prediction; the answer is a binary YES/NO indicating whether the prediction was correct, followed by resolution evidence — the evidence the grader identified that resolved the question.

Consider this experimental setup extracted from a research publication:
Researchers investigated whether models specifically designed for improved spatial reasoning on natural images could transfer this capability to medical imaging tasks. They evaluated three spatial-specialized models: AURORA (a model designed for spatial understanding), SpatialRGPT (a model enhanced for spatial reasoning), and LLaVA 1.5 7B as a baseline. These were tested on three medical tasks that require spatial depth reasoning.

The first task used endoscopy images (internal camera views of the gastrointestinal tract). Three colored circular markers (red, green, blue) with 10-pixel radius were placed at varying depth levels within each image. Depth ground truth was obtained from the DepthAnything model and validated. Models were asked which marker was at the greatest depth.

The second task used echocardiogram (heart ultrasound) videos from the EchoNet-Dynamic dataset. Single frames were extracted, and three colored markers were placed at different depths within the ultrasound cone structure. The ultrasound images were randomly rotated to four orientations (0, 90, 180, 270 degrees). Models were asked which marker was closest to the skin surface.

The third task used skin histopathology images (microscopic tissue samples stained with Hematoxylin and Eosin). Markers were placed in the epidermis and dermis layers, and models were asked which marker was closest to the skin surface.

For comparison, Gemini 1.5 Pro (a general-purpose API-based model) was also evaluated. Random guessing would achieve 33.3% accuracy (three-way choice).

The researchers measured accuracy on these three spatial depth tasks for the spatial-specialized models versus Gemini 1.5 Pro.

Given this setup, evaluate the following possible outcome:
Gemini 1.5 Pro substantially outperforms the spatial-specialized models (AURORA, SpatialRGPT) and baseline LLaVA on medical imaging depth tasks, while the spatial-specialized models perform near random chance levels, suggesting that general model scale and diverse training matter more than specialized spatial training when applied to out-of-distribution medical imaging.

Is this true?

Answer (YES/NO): YES